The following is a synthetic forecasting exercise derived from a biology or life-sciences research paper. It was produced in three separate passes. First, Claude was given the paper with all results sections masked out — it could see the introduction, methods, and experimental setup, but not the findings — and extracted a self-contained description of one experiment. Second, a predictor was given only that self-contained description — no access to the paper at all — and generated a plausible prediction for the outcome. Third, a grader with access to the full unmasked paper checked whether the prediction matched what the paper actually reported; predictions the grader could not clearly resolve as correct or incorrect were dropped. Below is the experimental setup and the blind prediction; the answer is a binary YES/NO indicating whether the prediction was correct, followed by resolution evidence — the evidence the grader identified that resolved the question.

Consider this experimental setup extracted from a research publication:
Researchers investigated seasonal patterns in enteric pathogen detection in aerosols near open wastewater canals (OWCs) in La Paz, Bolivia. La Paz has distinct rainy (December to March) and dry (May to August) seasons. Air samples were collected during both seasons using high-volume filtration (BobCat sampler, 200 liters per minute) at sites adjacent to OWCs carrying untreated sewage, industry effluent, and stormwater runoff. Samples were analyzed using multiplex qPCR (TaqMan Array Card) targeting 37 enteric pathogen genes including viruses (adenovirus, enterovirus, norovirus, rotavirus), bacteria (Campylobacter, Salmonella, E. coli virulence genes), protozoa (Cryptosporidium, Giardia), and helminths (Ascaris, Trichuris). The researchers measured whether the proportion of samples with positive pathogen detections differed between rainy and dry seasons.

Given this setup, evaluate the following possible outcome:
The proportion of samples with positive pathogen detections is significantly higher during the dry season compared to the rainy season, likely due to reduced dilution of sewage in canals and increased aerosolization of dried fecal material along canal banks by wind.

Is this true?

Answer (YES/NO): NO